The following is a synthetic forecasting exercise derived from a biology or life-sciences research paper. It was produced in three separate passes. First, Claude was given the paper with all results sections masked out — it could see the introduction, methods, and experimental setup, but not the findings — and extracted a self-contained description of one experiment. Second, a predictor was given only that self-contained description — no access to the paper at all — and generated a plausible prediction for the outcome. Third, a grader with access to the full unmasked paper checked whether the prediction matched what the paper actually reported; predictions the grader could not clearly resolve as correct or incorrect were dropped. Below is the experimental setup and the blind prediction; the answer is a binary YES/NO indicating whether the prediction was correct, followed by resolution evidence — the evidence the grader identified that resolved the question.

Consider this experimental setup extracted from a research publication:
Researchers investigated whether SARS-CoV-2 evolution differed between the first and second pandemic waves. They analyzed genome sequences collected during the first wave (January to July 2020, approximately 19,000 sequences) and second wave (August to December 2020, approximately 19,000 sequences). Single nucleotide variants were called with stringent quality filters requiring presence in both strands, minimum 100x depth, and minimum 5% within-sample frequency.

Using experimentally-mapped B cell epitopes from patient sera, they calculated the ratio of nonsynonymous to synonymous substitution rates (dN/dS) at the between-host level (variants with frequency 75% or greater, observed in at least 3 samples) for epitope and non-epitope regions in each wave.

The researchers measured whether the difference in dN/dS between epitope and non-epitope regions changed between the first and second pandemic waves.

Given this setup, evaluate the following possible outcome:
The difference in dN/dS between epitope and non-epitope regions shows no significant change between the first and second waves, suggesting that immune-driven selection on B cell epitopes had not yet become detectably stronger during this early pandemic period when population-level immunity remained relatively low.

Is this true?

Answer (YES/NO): YES